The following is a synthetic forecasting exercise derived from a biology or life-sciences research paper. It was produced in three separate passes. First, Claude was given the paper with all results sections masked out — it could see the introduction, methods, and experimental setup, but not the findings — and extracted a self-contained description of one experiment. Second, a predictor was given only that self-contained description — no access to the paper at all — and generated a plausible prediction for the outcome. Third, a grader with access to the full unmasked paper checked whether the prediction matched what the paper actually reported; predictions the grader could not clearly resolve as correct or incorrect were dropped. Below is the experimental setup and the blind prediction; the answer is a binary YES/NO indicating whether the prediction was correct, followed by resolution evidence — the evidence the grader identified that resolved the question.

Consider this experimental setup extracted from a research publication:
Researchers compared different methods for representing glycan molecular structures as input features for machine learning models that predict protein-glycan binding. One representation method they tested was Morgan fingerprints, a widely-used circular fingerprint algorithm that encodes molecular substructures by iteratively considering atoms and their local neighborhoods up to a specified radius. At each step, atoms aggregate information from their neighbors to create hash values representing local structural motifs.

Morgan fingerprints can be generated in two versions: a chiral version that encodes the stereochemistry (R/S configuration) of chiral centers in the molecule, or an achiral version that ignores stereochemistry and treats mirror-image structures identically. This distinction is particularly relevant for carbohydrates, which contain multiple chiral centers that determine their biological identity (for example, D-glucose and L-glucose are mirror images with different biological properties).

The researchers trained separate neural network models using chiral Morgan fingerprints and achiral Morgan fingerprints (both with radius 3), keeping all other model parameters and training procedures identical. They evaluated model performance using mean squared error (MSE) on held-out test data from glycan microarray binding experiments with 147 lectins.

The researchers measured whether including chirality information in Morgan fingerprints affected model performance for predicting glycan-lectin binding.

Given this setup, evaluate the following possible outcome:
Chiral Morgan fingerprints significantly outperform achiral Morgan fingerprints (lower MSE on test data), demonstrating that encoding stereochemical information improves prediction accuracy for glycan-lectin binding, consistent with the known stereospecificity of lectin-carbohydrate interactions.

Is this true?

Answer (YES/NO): YES